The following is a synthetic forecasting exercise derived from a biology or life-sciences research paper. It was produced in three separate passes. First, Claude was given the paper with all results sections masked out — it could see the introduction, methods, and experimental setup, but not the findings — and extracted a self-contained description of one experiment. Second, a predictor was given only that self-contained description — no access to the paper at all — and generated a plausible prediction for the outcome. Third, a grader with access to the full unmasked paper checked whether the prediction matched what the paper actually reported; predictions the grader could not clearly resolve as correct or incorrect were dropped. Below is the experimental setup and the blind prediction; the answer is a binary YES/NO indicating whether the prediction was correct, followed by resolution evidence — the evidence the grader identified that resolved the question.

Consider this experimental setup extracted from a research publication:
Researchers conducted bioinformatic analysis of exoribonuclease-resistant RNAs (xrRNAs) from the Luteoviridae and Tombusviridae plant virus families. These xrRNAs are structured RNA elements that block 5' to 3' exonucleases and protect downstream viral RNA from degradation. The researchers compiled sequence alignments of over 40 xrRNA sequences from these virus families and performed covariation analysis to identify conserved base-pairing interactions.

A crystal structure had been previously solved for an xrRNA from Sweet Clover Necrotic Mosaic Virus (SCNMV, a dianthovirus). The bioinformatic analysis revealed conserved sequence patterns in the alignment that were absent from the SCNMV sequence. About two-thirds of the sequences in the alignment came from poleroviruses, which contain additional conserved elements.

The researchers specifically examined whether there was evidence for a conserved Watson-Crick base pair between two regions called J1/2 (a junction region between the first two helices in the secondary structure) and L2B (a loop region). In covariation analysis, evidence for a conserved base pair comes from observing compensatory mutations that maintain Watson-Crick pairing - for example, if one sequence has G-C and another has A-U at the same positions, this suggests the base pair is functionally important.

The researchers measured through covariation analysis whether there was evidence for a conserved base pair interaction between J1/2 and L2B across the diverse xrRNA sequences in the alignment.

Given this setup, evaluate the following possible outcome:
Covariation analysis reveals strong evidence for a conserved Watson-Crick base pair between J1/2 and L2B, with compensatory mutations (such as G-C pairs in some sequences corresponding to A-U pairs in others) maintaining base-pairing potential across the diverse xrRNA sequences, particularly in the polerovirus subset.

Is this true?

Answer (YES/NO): NO